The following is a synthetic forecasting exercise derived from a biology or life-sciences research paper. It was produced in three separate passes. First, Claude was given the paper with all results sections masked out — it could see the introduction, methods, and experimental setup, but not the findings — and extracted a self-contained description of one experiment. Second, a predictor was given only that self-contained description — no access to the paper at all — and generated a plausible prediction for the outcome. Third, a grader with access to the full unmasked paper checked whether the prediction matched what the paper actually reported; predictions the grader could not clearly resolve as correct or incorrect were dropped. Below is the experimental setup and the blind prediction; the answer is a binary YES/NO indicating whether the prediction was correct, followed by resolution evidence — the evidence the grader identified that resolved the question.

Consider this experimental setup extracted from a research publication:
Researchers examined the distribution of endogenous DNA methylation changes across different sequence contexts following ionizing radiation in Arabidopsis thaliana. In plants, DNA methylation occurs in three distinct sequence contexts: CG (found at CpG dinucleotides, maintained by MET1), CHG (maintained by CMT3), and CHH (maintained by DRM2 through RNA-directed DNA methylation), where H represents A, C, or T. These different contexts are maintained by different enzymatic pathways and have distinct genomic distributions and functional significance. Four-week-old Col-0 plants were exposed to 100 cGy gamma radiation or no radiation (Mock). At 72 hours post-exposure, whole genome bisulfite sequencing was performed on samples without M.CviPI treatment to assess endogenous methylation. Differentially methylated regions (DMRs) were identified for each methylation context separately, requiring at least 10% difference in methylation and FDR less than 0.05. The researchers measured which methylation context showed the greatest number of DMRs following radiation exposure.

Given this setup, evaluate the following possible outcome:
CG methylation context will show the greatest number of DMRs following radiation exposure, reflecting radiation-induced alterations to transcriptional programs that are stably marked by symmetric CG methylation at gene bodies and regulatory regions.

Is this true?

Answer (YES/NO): NO